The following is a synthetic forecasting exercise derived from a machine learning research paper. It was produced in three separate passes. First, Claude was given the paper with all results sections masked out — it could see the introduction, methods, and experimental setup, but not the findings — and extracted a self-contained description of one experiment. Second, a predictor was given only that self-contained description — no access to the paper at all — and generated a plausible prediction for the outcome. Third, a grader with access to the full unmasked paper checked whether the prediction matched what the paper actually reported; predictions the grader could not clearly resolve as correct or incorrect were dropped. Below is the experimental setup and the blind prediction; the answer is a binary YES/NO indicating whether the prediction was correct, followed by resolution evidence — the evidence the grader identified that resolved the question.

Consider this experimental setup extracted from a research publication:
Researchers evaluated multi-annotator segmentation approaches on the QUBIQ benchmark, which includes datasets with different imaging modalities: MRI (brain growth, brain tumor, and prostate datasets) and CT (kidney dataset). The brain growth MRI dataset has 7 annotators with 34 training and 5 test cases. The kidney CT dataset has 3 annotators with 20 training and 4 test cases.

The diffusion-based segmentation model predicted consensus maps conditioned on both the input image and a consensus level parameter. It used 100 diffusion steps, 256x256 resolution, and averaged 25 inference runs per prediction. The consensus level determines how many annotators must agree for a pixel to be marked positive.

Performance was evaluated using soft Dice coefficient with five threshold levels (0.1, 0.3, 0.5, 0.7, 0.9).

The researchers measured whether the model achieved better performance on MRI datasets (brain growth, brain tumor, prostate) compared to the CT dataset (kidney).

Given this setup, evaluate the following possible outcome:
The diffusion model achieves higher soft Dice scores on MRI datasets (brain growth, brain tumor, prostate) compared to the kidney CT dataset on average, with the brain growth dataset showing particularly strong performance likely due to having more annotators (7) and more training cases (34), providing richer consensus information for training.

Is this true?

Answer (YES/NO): NO